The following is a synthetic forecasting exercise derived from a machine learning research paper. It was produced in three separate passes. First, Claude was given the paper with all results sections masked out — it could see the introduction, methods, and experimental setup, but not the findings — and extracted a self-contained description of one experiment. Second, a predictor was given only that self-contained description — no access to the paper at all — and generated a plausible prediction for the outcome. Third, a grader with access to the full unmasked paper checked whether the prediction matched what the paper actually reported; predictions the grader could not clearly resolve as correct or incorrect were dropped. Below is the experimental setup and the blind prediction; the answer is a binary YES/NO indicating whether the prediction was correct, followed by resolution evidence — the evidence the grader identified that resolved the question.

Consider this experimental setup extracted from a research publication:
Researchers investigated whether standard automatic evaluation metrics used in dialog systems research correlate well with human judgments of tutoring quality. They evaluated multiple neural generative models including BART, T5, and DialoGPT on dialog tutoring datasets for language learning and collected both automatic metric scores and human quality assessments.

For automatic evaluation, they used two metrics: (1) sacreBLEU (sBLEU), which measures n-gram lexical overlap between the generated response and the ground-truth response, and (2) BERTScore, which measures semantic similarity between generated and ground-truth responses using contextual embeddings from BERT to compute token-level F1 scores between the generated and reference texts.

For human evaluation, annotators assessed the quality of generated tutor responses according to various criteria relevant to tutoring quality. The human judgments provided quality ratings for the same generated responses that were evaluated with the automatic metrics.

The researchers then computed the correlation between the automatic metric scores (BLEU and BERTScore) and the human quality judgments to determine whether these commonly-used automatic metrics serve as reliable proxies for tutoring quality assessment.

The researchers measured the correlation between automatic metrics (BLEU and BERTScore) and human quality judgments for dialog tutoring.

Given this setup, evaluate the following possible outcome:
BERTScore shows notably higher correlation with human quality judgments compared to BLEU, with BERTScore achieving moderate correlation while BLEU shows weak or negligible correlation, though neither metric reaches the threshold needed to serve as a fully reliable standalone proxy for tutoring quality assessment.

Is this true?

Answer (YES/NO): NO